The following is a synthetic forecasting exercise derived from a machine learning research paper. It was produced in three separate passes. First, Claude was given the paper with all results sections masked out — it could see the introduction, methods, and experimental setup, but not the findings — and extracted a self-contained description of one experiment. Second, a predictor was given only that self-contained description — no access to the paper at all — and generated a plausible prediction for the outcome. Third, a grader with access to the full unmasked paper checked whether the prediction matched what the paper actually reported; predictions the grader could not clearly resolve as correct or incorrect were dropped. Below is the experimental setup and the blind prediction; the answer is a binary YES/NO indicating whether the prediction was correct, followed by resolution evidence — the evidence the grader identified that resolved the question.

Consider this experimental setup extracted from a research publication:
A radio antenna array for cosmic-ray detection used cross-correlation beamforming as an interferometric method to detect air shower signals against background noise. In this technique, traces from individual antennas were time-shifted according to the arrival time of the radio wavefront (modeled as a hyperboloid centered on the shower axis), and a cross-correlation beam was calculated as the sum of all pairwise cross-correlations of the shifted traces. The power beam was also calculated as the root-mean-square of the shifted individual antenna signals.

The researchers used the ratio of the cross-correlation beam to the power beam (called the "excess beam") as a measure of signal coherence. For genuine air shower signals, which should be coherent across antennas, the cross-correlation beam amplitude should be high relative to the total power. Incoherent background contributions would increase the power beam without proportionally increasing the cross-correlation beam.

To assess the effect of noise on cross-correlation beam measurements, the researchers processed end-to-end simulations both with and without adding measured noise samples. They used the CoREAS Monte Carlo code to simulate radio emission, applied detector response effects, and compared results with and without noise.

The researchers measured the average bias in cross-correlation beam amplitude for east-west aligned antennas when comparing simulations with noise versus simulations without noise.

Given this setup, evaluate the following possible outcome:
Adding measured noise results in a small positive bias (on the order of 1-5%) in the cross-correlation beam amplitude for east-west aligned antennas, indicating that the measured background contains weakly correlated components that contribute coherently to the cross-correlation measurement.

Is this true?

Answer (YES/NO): NO